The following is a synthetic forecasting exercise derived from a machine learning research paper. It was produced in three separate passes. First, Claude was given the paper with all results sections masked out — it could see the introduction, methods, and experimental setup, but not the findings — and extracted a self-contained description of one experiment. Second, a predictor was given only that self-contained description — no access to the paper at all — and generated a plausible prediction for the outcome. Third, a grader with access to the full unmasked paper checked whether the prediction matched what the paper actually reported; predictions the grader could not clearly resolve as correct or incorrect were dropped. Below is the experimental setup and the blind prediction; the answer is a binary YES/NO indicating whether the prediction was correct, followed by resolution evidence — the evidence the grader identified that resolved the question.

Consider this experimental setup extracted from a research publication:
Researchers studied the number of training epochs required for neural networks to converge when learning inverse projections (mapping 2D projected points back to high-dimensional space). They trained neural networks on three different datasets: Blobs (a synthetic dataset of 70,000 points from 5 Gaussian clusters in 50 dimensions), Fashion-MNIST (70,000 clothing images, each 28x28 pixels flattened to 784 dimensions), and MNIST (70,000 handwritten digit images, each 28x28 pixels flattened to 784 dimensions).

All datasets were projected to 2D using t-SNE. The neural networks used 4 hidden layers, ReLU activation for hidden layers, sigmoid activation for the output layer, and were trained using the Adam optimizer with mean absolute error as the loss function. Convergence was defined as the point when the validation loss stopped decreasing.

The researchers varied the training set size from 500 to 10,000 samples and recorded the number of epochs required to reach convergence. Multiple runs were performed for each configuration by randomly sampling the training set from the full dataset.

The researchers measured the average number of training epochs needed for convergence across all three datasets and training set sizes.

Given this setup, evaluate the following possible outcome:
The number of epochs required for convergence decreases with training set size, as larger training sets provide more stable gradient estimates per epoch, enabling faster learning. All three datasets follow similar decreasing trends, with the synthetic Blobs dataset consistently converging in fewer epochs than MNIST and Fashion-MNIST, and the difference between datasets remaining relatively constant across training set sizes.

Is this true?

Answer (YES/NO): NO